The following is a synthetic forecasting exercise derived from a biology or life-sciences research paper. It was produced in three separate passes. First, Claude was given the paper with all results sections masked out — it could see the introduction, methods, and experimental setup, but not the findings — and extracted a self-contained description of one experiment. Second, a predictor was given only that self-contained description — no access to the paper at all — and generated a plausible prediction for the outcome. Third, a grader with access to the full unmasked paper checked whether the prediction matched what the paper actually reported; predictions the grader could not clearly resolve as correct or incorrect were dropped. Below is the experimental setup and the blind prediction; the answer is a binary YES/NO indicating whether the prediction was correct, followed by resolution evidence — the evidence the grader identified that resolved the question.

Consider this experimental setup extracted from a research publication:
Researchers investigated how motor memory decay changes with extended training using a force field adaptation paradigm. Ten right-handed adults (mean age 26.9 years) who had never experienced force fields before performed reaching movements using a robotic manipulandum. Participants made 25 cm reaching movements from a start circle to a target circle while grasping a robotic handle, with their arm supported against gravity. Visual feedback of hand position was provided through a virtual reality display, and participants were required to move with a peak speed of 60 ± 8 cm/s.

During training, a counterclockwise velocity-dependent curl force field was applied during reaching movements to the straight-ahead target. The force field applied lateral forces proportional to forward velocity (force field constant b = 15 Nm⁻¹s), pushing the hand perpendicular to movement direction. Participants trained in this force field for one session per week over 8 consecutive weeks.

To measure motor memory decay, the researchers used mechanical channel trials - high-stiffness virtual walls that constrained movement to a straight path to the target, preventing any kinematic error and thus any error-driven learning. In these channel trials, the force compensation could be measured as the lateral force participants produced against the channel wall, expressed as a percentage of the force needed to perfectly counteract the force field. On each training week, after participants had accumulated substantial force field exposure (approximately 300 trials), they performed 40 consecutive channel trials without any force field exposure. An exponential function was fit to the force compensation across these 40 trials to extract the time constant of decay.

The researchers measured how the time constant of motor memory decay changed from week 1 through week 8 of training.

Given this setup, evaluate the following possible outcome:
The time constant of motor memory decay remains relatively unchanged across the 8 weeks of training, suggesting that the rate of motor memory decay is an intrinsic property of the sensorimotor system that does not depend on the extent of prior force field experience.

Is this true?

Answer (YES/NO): YES